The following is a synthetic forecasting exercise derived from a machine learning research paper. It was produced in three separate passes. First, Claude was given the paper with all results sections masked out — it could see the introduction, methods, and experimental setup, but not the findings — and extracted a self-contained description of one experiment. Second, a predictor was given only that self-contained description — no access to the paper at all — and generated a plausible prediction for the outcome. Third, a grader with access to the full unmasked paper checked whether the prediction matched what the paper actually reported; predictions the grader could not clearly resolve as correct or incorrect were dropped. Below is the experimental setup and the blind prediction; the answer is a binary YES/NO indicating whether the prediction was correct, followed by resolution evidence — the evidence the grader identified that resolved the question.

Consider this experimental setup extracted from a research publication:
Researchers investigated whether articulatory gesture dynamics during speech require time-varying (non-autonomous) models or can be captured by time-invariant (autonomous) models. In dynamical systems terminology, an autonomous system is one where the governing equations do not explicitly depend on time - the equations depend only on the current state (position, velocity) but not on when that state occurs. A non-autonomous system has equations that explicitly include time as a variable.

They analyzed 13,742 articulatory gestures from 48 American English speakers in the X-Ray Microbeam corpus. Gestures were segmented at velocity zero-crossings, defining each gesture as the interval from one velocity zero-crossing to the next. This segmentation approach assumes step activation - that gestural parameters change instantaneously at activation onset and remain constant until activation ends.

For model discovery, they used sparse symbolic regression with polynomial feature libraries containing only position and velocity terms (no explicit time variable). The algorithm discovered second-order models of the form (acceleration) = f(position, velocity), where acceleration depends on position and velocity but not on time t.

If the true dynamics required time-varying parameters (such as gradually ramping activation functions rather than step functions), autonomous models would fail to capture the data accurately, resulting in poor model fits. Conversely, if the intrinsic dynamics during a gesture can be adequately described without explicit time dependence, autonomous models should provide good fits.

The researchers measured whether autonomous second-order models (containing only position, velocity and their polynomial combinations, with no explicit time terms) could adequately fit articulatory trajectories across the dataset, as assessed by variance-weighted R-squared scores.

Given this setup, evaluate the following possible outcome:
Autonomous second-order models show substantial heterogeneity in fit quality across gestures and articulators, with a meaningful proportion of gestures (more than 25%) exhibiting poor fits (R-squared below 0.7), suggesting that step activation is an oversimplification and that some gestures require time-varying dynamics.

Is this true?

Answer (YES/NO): NO